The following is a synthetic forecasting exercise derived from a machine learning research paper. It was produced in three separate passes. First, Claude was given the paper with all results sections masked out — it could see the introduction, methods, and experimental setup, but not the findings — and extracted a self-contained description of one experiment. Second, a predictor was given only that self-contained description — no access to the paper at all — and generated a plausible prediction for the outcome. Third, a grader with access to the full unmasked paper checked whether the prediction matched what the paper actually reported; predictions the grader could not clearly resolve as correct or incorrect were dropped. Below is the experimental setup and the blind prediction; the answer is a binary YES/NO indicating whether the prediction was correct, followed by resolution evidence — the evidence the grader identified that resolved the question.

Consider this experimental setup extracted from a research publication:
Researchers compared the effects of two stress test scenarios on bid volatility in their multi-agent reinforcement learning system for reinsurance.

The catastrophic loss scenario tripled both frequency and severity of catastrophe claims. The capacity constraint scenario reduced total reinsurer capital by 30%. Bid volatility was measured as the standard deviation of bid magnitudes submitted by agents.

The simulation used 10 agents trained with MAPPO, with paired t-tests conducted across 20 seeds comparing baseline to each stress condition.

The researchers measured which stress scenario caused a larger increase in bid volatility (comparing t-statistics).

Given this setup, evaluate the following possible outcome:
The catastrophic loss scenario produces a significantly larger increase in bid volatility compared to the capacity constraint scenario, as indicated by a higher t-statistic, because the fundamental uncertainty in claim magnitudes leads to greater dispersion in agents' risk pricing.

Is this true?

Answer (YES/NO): YES